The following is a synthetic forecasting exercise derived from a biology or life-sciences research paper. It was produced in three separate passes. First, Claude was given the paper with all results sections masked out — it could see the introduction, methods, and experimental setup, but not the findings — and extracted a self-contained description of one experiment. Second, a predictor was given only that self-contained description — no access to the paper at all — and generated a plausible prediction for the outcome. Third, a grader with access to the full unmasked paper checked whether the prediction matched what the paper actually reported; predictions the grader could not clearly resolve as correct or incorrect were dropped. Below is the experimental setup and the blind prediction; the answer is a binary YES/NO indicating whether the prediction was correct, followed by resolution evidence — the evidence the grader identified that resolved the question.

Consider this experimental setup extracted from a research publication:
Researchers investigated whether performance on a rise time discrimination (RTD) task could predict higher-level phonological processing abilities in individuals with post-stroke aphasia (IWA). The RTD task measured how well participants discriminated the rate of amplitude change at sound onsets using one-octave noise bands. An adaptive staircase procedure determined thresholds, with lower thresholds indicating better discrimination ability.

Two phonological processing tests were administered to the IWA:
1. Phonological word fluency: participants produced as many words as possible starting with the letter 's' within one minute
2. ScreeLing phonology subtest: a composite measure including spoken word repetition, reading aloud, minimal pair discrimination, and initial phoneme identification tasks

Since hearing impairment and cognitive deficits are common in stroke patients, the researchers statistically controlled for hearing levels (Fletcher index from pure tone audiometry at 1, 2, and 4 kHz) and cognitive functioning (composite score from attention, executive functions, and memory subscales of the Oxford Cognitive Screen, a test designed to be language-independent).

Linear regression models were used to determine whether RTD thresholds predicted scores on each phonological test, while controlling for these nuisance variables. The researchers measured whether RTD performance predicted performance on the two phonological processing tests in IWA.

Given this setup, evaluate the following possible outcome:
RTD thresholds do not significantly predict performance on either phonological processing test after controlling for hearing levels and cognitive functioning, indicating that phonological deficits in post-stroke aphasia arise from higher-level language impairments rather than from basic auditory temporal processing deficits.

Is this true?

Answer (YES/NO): NO